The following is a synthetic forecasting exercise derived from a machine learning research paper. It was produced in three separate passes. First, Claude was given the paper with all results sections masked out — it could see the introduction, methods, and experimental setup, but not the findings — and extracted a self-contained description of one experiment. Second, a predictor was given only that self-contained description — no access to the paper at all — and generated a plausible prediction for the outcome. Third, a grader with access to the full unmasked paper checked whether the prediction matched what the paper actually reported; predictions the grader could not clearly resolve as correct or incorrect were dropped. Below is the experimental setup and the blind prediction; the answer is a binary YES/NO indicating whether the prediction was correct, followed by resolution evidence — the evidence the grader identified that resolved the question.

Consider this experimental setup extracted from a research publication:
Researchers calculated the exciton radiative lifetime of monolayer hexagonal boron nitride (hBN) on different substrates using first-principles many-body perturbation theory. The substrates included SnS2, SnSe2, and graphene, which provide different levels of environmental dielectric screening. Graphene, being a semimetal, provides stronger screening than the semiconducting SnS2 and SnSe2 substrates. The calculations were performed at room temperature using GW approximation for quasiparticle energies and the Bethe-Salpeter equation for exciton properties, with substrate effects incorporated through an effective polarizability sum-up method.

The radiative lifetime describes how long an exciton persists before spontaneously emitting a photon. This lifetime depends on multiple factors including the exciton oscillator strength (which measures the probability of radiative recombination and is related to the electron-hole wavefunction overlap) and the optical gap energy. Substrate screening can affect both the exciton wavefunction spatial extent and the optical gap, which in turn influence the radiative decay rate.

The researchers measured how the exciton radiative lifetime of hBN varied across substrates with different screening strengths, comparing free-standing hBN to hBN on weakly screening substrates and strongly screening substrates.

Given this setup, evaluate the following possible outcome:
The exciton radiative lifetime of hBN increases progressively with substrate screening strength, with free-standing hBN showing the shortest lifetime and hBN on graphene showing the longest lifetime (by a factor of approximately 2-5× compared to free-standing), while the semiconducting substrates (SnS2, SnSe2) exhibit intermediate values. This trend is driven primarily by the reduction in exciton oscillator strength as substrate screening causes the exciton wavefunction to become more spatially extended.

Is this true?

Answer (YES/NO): NO